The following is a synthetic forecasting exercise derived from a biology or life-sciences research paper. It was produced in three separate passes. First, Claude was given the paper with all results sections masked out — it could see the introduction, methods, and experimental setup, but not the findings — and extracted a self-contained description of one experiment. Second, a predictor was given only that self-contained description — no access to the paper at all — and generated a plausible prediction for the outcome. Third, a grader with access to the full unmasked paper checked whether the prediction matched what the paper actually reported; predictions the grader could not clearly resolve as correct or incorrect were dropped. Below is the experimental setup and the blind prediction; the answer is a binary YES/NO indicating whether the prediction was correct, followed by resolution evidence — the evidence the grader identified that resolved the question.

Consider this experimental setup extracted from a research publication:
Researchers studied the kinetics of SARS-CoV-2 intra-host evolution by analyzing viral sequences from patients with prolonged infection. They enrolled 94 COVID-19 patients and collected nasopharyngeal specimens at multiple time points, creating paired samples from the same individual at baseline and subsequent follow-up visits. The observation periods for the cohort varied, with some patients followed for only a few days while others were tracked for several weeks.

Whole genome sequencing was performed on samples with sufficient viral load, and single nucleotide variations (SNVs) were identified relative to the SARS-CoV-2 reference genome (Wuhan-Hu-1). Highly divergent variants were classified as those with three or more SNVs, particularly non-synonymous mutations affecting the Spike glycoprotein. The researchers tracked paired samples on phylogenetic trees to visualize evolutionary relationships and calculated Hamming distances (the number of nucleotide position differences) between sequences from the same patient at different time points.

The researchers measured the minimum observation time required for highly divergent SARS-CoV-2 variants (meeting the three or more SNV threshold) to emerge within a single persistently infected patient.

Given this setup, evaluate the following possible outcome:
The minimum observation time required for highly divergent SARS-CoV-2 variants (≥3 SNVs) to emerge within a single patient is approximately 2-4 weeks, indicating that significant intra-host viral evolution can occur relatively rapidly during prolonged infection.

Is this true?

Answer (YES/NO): YES